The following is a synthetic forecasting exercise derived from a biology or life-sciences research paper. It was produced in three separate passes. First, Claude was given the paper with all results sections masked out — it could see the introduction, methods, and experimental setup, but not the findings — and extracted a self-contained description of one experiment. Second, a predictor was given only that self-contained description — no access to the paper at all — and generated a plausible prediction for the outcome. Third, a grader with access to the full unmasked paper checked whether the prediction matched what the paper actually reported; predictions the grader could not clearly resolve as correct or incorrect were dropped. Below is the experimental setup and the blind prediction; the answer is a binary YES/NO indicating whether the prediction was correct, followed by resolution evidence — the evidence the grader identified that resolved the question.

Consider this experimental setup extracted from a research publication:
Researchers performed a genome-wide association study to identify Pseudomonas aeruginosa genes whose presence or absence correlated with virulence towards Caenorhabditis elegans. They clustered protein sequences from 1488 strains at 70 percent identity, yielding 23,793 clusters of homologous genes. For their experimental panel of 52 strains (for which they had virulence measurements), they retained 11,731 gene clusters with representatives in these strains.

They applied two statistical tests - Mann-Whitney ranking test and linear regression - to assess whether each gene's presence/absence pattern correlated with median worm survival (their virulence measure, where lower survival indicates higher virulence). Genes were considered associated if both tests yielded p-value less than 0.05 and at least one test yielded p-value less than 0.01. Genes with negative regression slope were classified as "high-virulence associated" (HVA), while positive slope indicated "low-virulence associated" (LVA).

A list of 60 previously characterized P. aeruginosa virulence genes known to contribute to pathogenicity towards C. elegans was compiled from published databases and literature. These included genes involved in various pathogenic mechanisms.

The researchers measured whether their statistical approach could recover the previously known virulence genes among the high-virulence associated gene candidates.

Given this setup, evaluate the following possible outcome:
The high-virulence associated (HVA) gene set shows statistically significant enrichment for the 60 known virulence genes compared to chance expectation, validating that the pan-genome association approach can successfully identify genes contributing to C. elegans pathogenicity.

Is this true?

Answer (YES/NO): NO